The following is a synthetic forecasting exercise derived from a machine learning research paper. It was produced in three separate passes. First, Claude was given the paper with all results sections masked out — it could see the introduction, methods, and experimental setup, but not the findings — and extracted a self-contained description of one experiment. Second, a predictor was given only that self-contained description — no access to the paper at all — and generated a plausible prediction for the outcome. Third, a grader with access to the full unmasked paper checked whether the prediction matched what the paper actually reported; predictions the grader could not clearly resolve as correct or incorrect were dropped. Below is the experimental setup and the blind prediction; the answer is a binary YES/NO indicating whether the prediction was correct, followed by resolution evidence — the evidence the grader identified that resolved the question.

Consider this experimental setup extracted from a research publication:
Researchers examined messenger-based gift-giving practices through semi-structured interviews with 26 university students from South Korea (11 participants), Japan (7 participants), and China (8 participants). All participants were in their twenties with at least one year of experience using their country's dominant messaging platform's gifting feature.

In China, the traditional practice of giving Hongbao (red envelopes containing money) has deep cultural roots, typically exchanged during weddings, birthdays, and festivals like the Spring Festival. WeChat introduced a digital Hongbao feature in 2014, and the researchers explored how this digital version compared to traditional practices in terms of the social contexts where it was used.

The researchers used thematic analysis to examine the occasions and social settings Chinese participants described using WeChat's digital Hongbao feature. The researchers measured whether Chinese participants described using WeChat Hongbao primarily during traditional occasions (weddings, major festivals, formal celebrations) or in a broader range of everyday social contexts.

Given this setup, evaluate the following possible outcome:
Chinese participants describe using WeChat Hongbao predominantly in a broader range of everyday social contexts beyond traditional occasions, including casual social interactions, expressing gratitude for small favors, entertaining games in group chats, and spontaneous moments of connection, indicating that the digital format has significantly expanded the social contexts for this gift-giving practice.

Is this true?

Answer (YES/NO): YES